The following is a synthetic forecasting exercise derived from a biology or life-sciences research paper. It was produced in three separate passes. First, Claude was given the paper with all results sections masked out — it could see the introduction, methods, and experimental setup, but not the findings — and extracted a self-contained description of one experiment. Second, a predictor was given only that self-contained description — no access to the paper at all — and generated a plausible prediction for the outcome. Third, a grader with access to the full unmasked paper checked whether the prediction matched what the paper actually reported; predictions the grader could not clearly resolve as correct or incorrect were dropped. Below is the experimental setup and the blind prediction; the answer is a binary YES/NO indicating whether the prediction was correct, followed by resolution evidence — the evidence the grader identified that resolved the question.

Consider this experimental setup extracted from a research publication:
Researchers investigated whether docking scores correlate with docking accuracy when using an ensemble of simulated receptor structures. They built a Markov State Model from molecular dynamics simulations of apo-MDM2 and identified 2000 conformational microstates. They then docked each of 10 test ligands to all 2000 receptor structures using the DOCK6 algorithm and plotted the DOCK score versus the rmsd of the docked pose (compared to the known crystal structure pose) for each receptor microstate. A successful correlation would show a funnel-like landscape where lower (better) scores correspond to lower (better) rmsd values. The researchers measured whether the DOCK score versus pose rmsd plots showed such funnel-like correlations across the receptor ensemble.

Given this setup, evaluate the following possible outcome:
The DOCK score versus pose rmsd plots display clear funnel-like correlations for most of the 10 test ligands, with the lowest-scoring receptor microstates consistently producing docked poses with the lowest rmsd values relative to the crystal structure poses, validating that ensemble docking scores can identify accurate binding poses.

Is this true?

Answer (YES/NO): YES